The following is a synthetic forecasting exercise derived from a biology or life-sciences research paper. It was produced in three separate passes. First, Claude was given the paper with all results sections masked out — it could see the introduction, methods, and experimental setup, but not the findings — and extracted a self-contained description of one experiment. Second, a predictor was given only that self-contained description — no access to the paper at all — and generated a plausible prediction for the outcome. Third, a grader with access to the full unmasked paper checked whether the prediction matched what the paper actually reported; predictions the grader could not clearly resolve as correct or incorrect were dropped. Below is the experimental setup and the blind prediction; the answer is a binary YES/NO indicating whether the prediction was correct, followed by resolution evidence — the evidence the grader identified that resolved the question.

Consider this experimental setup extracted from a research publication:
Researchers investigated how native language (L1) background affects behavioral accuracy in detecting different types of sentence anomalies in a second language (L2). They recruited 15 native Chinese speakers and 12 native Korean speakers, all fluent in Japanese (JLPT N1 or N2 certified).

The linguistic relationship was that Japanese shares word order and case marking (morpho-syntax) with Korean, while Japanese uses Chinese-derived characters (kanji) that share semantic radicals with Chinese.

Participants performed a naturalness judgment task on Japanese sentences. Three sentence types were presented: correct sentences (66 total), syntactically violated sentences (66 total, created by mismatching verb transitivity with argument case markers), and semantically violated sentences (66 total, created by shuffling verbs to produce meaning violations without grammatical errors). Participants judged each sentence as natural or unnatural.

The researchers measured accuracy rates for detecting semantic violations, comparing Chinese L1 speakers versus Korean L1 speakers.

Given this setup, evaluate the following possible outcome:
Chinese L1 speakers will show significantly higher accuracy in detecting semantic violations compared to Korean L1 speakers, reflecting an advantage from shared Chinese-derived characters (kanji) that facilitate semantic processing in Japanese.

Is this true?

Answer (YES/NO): NO